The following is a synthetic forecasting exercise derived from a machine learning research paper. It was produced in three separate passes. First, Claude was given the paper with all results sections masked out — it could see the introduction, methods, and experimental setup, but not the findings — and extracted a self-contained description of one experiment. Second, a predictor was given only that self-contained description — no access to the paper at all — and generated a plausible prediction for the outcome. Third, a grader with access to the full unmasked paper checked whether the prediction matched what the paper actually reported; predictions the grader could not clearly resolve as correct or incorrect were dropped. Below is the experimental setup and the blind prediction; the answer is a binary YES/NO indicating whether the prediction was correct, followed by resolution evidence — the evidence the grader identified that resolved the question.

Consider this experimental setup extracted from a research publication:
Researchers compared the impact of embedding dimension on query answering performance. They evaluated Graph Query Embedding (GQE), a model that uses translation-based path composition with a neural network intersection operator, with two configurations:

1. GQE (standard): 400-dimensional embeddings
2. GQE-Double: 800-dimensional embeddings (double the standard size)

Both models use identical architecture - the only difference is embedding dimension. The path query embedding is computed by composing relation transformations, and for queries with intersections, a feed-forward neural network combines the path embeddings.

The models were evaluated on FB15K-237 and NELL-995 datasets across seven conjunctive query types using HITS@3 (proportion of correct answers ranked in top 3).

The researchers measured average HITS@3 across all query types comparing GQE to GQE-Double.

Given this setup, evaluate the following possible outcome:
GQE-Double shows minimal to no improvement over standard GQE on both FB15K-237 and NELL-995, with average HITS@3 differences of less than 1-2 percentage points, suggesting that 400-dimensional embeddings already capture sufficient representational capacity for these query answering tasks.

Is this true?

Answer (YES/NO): YES